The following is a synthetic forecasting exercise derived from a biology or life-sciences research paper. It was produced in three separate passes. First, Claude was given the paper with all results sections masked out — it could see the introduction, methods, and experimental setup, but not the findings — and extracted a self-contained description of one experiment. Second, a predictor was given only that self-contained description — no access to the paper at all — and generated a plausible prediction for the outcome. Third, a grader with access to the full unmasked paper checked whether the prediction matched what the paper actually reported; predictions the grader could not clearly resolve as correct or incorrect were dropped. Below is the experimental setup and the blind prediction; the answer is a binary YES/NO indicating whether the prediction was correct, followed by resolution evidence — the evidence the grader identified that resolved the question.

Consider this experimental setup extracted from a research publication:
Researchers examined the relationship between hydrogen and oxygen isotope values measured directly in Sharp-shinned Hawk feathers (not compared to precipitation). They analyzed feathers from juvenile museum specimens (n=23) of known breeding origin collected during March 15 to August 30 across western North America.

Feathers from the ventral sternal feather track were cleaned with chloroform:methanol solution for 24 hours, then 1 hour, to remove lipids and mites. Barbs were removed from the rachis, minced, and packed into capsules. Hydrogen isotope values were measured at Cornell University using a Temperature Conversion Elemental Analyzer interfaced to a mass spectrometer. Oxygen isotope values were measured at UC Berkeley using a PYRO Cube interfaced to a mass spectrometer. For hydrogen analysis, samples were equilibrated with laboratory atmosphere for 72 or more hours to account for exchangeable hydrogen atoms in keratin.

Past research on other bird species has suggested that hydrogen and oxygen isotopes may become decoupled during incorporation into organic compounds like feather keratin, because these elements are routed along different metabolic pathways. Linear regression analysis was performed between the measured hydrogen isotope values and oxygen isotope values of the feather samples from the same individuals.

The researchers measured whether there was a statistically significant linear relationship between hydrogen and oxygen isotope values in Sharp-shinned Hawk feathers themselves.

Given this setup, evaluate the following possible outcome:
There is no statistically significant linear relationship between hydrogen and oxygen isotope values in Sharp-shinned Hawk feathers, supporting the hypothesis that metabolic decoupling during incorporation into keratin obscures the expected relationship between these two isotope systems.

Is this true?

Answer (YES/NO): NO